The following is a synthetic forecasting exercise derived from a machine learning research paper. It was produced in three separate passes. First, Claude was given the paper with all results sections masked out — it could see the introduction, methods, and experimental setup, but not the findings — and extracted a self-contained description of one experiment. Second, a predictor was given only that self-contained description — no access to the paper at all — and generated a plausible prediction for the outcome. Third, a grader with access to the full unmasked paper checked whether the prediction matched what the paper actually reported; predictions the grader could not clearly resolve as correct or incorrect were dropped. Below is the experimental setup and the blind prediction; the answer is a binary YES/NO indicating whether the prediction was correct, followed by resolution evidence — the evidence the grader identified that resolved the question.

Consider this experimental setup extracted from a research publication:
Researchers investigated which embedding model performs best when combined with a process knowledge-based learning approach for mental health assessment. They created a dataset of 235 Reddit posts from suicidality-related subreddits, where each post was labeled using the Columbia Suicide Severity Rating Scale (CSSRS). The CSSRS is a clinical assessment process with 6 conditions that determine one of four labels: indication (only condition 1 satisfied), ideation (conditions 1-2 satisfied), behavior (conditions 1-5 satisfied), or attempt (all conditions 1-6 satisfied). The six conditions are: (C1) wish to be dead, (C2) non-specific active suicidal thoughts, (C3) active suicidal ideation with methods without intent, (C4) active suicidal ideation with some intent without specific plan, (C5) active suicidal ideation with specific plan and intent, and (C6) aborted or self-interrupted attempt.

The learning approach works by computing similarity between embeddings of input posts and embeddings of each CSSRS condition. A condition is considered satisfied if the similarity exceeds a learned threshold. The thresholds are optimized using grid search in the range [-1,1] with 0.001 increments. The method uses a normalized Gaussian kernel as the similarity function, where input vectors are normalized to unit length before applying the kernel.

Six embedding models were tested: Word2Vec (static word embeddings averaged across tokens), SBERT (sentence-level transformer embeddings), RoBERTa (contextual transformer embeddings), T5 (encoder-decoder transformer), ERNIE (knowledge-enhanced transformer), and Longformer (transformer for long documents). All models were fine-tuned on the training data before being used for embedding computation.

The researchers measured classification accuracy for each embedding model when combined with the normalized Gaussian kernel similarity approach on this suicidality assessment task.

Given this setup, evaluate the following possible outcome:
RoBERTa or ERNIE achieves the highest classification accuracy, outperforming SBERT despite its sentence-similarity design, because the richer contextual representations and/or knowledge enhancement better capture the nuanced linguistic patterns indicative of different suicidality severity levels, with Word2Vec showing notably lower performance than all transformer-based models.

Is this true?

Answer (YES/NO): NO